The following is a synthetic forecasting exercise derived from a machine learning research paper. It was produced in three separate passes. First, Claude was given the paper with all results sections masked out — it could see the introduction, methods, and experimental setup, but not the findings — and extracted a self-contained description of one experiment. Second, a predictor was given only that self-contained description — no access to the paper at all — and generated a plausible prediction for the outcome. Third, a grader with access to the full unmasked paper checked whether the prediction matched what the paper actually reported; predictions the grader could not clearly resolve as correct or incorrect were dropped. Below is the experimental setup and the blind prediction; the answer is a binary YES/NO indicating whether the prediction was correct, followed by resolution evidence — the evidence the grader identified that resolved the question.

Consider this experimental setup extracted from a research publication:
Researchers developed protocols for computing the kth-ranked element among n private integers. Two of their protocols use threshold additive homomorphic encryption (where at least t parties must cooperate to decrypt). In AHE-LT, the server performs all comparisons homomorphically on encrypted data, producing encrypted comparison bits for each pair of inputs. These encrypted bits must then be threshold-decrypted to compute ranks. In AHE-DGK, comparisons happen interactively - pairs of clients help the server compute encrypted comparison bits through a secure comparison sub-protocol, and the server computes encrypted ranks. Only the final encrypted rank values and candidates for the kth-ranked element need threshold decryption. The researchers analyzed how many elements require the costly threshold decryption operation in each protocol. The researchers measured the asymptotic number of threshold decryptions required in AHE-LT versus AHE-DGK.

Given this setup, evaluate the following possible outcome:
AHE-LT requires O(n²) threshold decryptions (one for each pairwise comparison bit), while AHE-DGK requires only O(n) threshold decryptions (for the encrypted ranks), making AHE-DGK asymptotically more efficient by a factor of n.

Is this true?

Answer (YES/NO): YES